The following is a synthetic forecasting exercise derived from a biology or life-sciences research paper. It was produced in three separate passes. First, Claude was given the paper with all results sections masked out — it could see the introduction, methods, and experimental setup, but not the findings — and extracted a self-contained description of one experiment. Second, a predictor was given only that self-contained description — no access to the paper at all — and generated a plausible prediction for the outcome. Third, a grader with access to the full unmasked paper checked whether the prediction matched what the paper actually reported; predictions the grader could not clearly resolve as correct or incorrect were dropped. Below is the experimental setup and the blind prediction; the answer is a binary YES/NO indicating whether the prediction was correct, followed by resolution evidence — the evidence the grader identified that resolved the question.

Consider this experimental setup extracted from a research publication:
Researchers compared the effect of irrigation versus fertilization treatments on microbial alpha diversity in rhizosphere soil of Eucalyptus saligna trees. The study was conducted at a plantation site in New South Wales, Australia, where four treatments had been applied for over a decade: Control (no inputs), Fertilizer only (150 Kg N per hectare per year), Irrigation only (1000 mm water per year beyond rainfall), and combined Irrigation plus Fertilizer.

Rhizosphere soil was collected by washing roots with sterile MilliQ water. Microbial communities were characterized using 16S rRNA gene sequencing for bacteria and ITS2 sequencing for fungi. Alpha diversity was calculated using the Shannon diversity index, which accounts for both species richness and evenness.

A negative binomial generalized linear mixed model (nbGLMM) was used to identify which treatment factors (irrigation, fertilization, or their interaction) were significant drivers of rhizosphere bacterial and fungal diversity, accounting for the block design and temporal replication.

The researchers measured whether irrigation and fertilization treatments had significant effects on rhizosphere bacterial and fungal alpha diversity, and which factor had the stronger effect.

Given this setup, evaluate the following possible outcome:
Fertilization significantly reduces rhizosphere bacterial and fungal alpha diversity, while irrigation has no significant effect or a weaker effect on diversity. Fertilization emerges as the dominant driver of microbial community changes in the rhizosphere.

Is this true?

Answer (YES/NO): NO